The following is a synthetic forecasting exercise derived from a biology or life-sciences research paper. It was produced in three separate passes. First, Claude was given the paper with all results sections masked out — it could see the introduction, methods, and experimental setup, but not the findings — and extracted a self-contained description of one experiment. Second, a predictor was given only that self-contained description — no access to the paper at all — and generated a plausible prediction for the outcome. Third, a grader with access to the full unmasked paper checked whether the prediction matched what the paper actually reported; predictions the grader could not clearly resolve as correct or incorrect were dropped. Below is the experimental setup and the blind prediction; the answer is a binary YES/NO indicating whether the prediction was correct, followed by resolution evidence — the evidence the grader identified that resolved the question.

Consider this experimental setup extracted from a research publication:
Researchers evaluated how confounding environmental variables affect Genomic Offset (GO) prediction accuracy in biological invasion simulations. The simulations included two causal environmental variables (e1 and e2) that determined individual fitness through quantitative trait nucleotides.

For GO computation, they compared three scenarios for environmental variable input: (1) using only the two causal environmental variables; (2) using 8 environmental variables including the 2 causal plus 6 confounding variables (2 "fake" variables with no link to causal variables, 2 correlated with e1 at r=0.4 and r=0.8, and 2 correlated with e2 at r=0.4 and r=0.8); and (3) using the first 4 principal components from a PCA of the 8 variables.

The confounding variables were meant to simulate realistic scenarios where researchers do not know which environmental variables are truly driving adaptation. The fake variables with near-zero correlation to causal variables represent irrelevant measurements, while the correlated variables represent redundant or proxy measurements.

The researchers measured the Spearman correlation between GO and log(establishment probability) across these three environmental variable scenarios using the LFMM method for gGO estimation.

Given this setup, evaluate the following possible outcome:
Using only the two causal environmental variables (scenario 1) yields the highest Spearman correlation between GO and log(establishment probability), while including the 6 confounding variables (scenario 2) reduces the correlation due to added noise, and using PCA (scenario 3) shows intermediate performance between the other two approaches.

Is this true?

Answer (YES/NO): NO